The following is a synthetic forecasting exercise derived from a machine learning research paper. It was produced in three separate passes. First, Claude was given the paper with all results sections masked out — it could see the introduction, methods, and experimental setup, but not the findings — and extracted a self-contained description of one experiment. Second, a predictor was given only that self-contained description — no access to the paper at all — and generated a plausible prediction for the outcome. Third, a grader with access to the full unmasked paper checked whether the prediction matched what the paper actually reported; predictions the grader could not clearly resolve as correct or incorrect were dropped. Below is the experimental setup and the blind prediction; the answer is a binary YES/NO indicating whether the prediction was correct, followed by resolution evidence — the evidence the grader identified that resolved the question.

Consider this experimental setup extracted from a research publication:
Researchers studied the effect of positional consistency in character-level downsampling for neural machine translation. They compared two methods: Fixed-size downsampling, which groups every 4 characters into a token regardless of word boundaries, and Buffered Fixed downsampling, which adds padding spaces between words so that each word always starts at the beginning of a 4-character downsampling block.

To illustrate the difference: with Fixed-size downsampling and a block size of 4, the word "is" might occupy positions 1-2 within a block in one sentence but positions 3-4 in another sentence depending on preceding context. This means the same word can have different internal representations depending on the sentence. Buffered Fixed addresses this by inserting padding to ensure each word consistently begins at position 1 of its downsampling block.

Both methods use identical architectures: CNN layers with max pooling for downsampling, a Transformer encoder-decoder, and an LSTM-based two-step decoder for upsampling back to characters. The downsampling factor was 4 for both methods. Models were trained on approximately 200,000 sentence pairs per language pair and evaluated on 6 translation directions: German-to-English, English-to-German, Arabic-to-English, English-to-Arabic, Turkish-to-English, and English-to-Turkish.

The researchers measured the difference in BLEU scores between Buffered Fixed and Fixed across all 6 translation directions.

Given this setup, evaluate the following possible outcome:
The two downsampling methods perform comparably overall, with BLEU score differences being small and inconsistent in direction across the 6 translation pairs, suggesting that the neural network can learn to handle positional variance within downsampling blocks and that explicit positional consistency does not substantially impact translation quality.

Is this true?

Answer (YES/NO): NO